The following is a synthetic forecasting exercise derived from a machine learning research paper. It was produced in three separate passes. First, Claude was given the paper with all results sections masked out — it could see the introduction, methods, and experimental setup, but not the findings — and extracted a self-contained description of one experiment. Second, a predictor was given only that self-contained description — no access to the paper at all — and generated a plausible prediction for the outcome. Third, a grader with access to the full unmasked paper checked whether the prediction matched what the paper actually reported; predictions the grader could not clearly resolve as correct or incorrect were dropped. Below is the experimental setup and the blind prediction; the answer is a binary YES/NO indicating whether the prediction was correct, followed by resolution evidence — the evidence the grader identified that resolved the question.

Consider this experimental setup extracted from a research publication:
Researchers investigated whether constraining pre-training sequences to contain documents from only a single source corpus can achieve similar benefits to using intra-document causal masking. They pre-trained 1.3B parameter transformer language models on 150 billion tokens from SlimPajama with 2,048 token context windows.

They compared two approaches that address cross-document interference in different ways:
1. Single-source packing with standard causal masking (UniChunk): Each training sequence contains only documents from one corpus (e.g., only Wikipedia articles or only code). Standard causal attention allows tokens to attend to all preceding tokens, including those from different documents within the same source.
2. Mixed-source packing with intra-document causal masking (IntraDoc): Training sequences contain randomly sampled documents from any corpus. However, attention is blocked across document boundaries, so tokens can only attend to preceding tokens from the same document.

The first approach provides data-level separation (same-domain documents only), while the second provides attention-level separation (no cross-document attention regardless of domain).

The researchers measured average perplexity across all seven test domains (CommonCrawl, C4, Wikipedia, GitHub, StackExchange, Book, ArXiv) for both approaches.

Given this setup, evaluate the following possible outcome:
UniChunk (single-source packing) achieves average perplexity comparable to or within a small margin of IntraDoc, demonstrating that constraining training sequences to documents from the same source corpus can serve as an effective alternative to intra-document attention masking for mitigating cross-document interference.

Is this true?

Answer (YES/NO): NO